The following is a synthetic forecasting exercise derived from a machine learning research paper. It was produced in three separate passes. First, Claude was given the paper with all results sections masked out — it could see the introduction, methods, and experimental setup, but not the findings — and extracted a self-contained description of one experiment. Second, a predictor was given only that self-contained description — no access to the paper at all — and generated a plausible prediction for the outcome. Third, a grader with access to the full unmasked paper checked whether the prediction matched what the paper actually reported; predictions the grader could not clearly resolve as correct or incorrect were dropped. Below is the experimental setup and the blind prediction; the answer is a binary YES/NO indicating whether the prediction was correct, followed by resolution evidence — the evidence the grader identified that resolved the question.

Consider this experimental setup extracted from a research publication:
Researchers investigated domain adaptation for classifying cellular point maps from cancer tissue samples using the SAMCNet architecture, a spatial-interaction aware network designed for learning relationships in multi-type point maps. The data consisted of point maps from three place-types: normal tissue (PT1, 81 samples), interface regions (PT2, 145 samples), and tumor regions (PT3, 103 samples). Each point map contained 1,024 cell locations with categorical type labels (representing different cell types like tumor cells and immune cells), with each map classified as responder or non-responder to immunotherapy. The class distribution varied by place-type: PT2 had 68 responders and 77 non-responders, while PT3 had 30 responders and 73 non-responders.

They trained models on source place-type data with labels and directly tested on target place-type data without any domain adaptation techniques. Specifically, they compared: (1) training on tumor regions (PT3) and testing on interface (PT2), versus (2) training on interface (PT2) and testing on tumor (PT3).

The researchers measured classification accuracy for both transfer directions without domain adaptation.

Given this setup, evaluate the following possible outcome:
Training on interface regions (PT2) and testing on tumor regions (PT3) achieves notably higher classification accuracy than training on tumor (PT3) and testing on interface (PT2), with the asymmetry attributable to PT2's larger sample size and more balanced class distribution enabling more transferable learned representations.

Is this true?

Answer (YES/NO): YES